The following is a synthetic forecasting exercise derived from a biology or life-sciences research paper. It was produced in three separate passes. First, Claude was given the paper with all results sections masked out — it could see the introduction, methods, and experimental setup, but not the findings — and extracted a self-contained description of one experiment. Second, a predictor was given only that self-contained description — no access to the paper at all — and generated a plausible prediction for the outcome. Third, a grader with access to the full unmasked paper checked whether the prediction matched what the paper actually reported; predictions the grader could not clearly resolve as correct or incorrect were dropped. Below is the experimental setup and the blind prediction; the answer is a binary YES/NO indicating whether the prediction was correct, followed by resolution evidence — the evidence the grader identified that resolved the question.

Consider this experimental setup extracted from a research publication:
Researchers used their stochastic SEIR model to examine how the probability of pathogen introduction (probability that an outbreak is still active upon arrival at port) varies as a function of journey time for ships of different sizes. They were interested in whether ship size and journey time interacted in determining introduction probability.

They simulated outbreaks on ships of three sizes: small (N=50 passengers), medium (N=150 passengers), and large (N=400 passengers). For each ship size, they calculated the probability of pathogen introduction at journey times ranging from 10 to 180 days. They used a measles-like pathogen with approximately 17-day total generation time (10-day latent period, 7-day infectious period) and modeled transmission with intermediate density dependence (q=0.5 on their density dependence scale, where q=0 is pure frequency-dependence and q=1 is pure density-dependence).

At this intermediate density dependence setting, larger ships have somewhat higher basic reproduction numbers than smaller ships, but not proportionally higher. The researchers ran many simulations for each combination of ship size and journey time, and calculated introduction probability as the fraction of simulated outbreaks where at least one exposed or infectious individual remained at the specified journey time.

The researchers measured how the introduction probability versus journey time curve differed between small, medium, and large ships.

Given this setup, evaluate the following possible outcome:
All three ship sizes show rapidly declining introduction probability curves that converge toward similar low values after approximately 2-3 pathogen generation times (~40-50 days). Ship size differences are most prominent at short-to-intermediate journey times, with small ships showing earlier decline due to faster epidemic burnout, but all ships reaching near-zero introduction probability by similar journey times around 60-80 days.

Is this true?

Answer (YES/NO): NO